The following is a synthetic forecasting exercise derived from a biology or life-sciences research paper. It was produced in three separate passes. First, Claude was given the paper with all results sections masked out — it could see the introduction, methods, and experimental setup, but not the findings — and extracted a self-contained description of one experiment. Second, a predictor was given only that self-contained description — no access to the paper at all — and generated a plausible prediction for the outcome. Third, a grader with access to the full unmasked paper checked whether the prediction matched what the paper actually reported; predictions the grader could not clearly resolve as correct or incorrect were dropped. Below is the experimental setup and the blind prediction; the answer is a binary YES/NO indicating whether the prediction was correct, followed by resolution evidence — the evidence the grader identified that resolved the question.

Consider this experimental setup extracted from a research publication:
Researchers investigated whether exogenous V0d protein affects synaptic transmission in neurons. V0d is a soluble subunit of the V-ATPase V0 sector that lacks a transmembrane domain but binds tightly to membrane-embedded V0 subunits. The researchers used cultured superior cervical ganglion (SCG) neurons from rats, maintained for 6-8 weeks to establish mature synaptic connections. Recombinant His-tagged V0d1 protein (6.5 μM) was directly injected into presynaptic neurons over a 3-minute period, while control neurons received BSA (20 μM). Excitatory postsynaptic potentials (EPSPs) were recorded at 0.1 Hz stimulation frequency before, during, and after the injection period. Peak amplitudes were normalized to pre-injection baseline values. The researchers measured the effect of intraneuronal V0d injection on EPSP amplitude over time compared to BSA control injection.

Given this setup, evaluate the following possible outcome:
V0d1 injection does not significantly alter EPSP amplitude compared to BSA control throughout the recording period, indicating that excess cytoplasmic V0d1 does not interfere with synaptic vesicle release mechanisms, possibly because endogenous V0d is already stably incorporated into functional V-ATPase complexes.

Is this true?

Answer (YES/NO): NO